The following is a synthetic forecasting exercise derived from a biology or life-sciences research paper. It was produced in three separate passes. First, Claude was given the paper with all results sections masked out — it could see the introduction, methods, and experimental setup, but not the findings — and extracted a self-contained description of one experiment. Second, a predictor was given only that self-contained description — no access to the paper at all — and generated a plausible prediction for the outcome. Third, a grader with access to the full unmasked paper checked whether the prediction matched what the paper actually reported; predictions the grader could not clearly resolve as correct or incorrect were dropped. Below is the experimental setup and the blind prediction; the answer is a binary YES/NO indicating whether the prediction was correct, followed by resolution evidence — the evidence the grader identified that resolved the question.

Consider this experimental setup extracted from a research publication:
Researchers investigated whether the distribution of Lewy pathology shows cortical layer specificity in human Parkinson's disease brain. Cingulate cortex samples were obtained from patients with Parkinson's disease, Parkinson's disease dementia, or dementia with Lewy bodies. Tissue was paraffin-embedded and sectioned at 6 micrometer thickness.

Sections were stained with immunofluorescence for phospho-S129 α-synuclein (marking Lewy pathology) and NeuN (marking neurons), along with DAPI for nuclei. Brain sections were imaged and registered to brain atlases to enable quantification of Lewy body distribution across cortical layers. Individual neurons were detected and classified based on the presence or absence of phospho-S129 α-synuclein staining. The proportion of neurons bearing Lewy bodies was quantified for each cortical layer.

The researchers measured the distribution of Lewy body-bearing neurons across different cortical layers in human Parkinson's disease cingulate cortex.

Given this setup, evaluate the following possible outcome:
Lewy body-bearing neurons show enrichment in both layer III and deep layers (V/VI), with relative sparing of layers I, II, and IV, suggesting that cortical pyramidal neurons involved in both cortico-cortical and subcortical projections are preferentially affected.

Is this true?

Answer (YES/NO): NO